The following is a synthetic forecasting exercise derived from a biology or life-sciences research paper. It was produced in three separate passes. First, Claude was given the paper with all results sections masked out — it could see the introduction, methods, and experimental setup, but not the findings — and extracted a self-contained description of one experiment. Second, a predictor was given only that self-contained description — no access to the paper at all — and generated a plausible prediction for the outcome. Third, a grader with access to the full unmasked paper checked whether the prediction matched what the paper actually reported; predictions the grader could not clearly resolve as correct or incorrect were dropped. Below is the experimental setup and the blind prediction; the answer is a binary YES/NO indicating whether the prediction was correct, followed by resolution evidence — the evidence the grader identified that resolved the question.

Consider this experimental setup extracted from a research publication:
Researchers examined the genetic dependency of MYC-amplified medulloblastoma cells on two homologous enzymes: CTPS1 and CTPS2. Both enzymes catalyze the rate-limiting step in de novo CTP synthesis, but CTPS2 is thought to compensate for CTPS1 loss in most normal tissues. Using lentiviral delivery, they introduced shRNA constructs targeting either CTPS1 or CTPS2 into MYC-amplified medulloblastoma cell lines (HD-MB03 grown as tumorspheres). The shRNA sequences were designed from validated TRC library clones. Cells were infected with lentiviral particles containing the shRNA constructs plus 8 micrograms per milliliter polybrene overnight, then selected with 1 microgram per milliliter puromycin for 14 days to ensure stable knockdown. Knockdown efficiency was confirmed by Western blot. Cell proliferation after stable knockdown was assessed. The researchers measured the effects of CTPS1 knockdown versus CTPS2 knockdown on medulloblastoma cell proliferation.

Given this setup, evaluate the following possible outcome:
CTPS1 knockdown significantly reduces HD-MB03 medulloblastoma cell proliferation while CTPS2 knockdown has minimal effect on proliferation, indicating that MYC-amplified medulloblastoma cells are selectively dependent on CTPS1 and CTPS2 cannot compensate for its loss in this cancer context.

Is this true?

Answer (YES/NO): YES